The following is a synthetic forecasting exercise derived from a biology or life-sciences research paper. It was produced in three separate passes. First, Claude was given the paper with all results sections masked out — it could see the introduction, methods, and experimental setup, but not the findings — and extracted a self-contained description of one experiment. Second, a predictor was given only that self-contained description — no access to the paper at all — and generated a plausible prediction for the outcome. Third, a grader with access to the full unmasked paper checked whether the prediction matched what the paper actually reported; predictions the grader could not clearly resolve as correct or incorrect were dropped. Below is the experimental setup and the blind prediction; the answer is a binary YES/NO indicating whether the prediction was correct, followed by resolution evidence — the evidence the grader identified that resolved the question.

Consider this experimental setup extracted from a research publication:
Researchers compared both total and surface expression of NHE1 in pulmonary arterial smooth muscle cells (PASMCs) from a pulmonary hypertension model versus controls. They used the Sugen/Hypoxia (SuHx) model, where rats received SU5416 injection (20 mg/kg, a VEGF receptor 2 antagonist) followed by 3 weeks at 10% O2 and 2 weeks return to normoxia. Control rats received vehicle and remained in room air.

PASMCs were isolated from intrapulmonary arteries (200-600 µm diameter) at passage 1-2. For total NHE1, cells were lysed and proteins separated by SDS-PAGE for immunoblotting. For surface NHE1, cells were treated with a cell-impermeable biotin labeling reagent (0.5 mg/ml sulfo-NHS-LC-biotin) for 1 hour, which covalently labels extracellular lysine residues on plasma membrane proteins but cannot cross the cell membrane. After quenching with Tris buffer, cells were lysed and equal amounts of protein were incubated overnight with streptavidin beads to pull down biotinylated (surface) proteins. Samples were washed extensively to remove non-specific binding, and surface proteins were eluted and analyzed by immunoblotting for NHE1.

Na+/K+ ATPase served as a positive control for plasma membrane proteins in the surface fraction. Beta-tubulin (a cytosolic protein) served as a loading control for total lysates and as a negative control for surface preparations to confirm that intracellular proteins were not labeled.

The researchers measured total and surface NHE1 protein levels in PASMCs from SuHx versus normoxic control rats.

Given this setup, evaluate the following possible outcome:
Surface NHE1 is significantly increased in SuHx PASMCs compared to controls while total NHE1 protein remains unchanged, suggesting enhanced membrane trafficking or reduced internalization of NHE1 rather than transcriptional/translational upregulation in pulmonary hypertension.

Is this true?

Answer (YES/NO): YES